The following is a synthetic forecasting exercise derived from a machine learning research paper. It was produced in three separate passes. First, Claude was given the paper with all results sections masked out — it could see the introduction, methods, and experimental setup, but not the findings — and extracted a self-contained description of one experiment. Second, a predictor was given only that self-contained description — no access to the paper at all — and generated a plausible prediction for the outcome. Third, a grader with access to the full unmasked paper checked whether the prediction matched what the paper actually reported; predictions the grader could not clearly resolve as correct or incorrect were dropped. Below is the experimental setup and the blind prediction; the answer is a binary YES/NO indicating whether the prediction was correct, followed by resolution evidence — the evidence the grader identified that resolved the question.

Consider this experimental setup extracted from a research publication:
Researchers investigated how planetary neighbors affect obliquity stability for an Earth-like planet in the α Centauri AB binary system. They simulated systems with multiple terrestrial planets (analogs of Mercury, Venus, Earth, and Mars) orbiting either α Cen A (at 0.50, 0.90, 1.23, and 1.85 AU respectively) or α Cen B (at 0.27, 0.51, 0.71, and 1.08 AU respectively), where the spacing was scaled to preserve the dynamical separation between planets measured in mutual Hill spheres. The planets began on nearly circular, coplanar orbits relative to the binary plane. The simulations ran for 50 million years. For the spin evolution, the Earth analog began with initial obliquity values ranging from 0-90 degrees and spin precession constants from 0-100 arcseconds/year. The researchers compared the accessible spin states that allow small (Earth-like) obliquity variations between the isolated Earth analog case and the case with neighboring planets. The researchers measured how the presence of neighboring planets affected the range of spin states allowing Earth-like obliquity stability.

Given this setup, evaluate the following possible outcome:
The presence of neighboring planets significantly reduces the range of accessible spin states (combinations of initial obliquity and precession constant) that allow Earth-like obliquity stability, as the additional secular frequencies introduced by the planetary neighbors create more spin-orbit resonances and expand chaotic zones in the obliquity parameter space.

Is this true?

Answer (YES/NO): YES